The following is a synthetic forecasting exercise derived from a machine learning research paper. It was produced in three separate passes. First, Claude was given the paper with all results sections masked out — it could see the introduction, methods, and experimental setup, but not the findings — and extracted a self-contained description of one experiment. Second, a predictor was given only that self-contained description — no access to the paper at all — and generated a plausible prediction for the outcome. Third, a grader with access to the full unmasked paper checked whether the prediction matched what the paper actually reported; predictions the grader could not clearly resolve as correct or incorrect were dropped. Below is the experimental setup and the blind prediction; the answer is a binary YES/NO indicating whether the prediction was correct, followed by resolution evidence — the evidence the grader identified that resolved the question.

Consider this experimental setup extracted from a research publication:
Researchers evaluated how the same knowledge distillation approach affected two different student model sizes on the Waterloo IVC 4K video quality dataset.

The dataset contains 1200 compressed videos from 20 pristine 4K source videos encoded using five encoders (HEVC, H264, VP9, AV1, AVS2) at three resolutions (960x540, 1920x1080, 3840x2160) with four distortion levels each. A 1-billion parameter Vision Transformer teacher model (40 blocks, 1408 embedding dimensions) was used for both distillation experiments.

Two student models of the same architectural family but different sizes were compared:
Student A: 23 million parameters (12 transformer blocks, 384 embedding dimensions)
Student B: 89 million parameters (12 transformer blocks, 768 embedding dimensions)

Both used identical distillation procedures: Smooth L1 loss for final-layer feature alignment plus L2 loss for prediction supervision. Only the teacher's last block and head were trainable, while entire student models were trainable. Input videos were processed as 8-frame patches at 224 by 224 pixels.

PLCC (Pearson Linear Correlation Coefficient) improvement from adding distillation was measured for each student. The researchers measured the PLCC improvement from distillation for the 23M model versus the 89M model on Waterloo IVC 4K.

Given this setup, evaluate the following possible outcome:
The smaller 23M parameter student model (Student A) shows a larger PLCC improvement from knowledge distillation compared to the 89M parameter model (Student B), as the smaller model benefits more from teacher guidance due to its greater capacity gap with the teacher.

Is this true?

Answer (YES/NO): NO